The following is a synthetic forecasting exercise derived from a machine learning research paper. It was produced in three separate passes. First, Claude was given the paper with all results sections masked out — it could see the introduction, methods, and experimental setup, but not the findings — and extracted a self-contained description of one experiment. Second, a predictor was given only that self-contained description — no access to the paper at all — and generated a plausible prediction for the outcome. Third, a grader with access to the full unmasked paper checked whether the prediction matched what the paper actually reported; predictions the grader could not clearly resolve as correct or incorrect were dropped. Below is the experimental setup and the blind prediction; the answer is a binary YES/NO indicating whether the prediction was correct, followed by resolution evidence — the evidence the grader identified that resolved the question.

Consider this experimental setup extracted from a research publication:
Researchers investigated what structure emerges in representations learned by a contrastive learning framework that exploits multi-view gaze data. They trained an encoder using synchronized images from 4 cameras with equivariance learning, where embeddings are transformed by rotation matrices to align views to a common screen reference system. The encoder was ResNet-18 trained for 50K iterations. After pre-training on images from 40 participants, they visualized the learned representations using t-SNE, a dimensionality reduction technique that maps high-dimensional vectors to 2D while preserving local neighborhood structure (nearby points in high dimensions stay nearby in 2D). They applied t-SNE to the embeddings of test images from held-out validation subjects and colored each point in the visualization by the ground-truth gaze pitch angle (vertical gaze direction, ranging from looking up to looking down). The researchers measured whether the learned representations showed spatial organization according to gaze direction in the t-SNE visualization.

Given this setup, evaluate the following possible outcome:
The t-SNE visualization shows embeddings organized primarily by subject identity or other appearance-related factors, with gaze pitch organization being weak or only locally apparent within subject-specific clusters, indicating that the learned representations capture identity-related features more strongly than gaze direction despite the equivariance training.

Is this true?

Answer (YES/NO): NO